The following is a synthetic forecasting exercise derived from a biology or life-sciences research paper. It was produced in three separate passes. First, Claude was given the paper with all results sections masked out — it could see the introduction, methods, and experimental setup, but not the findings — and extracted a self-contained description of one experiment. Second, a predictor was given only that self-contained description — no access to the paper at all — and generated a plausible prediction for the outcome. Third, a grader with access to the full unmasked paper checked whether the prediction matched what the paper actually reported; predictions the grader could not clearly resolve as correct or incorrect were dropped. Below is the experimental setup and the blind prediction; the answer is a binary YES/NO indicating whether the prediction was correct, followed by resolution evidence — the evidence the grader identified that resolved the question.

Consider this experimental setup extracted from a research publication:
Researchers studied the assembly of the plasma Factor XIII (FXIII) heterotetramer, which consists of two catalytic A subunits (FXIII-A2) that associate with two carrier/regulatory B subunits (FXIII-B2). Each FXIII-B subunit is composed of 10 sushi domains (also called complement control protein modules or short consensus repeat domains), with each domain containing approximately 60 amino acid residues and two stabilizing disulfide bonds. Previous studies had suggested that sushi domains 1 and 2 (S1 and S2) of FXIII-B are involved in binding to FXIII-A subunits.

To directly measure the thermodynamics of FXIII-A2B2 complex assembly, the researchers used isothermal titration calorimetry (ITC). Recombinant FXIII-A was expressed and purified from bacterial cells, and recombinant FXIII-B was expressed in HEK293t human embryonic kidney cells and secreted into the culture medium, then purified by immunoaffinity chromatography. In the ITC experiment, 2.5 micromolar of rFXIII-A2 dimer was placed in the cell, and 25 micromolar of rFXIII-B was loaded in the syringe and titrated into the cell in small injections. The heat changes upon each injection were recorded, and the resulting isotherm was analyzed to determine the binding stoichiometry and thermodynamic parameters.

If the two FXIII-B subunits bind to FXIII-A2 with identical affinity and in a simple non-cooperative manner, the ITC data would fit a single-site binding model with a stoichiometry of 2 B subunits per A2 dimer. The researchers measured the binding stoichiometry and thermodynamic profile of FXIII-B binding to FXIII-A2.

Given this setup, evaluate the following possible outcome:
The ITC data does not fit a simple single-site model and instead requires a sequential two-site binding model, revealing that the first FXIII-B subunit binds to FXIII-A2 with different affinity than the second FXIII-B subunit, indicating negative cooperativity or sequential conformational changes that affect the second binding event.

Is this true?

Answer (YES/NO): YES